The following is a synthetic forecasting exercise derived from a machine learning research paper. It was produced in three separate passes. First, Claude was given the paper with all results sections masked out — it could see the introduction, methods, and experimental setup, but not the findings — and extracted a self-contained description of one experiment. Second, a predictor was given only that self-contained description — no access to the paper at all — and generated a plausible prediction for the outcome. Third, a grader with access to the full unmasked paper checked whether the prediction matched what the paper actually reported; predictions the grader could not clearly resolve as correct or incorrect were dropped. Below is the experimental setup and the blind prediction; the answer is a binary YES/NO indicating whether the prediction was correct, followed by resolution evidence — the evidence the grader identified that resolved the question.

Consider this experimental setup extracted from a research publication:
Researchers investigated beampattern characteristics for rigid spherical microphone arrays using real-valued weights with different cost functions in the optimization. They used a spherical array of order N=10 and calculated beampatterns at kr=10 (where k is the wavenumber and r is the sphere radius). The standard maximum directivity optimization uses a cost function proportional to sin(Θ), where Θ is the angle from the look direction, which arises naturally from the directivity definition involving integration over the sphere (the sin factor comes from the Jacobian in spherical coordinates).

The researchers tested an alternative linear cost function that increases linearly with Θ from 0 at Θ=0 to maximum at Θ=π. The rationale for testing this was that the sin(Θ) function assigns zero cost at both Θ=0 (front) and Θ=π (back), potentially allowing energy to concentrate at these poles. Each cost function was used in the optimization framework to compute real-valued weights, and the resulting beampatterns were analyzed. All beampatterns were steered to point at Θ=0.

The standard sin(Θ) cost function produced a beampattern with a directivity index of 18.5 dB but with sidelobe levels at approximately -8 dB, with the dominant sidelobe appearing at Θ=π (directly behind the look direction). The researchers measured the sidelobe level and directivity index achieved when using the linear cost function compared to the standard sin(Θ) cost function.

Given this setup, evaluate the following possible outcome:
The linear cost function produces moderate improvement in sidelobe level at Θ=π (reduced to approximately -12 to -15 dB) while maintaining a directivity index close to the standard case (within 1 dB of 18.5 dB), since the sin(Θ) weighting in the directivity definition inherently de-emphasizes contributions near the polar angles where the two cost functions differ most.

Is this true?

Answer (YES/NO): NO